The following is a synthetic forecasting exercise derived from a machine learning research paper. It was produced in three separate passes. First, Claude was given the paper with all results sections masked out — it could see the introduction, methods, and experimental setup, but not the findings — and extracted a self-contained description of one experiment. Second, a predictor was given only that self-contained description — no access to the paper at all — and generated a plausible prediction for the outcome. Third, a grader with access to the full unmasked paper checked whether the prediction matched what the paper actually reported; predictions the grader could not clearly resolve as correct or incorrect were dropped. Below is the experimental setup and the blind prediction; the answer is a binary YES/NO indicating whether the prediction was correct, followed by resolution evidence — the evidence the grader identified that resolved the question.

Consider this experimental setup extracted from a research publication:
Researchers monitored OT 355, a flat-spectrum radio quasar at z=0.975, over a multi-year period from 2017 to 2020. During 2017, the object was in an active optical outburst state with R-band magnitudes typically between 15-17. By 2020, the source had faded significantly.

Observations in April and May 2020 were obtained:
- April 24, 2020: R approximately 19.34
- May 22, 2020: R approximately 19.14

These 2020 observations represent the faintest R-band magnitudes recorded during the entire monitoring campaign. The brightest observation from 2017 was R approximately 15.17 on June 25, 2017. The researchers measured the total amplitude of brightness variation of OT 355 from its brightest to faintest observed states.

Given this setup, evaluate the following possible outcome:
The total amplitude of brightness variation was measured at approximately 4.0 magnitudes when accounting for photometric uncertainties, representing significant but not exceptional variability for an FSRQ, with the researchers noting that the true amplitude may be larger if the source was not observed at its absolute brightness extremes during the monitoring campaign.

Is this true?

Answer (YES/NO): NO